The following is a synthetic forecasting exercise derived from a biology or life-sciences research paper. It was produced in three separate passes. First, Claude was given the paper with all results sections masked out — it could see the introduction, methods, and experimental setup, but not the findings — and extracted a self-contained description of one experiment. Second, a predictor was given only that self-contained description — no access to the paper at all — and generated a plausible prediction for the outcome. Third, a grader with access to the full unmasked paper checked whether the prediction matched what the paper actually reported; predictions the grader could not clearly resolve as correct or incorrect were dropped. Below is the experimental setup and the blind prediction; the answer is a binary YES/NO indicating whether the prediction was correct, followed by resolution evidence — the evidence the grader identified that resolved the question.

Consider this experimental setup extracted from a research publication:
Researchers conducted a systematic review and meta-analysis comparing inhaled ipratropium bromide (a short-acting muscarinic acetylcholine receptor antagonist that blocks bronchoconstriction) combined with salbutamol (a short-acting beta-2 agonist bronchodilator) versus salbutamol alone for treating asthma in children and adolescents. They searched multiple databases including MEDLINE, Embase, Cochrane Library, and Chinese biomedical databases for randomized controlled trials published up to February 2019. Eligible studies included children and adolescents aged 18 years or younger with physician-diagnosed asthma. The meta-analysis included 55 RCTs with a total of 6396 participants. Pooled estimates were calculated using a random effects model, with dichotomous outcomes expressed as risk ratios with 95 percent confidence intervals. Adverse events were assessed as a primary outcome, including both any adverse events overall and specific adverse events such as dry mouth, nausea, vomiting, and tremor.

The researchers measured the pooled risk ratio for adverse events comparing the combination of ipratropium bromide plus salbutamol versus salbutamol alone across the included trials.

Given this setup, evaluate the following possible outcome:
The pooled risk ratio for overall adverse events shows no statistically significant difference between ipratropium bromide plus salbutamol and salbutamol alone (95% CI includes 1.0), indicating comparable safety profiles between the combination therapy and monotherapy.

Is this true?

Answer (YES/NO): YES